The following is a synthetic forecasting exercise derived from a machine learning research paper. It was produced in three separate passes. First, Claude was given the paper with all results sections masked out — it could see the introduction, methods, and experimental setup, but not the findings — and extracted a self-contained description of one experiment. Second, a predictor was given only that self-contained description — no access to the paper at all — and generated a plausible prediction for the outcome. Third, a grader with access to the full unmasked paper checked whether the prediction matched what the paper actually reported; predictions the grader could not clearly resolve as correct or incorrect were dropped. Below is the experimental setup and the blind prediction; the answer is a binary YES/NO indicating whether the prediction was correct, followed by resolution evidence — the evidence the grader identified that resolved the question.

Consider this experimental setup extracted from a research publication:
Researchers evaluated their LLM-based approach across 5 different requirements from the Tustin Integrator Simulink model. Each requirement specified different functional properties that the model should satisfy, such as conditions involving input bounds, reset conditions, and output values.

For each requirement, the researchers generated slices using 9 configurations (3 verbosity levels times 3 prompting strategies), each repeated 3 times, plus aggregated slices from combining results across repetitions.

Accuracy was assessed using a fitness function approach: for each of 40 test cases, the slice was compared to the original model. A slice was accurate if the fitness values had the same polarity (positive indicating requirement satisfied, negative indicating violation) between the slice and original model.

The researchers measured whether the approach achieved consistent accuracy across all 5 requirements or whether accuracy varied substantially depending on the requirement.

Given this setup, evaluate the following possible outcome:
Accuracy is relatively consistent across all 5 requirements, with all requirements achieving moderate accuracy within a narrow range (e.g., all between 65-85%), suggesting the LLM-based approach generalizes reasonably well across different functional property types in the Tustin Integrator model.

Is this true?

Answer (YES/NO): NO